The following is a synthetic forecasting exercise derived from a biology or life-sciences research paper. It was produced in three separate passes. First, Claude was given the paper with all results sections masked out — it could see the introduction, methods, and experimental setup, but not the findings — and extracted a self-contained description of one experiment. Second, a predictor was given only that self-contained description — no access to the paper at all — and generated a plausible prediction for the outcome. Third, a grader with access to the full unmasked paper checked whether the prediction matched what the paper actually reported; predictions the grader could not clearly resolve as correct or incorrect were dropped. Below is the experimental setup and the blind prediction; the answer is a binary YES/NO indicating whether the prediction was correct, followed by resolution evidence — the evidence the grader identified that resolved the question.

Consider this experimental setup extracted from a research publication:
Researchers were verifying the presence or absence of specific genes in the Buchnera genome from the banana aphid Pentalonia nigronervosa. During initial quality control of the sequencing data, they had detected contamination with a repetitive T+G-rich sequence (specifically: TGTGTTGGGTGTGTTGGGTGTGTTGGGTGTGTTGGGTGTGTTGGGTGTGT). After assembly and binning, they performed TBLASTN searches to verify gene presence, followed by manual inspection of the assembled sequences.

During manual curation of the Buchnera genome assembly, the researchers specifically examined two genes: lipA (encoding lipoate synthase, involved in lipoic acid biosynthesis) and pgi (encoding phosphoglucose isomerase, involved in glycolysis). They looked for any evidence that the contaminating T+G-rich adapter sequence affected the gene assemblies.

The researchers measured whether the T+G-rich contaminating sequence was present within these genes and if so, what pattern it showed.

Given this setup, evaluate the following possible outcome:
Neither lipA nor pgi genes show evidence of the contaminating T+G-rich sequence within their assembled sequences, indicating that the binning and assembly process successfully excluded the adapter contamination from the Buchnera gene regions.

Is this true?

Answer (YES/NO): NO